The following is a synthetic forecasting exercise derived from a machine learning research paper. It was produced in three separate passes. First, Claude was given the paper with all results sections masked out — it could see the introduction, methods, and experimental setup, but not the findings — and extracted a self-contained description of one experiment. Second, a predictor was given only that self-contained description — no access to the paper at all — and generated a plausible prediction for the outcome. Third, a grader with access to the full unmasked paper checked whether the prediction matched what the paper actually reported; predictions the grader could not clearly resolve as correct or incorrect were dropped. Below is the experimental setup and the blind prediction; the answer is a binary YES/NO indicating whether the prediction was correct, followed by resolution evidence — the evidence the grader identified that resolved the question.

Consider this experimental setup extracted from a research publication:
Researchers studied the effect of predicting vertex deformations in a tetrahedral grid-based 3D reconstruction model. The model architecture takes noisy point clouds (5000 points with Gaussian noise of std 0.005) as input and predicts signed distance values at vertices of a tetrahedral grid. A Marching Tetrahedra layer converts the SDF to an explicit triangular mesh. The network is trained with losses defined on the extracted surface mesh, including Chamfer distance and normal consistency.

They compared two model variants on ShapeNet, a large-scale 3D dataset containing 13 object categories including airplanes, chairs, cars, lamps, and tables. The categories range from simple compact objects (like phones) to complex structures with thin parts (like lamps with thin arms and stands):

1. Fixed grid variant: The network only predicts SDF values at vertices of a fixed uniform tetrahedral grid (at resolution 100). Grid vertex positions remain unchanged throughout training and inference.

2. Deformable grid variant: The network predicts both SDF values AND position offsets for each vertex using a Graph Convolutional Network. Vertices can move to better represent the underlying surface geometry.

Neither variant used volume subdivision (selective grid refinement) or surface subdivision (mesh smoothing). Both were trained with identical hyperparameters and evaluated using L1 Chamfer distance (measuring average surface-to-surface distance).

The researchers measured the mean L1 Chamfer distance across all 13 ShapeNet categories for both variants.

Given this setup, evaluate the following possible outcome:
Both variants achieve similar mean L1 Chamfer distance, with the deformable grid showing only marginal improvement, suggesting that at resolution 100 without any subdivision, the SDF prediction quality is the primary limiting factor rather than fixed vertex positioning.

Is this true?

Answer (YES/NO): NO